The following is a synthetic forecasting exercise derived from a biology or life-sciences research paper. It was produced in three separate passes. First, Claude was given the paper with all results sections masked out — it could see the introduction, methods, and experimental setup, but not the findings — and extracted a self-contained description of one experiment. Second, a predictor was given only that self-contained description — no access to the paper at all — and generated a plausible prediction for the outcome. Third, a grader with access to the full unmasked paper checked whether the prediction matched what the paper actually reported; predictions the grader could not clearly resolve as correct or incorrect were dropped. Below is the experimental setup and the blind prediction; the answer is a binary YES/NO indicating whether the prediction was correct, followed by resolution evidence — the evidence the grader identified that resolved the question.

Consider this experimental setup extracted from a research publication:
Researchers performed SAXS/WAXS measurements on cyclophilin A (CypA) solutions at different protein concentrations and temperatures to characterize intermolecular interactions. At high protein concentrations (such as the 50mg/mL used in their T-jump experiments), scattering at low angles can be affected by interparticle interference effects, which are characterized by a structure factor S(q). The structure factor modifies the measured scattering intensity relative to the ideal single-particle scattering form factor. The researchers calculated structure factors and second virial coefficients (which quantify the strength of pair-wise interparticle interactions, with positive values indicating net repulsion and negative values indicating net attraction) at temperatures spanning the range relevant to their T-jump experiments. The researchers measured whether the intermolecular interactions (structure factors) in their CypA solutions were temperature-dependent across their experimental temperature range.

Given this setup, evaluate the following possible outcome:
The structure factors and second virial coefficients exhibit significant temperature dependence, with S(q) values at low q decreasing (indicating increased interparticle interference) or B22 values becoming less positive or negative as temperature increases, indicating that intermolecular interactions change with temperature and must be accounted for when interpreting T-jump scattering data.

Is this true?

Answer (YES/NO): NO